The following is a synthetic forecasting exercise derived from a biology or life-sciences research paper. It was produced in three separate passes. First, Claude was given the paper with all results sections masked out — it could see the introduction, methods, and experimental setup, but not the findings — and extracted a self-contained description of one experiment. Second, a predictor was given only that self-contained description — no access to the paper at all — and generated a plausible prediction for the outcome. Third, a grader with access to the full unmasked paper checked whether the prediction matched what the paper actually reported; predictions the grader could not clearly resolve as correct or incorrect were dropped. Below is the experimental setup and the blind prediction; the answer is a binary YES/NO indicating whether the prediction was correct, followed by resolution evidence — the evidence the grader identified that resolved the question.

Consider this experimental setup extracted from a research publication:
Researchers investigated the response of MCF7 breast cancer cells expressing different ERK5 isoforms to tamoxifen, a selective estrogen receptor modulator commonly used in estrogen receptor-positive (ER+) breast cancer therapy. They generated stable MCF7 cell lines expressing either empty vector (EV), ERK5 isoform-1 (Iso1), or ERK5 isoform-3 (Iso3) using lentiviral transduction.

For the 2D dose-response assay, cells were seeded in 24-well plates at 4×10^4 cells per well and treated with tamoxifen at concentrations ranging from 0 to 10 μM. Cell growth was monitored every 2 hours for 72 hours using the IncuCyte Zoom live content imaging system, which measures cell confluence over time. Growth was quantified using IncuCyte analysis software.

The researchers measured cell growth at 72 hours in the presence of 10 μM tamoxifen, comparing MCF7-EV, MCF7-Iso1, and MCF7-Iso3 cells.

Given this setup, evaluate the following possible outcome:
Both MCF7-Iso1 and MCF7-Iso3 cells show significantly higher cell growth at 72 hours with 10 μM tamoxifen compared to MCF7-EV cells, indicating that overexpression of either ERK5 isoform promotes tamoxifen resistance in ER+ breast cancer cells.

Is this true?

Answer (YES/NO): NO